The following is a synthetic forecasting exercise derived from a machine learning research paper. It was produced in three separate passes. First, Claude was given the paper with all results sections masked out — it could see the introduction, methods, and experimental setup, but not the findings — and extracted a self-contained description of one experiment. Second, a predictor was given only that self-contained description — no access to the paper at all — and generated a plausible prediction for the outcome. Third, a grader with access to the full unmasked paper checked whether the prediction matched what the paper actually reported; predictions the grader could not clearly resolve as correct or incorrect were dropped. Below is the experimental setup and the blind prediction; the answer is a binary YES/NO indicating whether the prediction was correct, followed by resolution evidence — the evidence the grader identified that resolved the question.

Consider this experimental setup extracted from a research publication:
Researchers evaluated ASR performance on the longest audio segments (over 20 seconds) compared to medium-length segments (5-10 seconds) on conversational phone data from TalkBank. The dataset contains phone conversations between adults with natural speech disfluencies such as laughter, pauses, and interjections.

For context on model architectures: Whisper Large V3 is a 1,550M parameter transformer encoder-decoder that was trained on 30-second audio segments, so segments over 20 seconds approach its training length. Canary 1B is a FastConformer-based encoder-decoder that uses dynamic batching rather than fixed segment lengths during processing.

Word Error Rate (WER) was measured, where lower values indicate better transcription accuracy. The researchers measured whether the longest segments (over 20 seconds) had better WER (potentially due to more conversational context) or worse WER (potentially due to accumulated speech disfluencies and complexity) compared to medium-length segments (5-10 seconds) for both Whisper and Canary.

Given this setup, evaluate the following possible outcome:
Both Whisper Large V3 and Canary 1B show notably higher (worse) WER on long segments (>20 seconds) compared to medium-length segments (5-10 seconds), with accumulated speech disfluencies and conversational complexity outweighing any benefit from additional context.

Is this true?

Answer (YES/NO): NO